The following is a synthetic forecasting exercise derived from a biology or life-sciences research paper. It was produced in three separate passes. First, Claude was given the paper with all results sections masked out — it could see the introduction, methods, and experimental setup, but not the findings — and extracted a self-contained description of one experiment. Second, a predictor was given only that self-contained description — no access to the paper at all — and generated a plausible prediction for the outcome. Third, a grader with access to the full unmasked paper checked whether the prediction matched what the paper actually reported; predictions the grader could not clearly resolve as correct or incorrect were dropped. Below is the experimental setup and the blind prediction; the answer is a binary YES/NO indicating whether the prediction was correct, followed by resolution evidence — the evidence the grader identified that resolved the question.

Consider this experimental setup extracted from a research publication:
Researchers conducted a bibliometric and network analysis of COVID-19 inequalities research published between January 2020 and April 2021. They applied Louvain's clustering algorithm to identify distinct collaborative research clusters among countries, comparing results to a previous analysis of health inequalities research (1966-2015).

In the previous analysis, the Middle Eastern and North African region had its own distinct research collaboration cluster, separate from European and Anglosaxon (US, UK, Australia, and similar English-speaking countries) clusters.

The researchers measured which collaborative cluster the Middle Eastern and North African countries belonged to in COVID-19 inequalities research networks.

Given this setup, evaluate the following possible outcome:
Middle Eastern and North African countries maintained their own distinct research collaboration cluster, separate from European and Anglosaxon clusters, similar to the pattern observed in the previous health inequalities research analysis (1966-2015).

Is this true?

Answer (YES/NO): NO